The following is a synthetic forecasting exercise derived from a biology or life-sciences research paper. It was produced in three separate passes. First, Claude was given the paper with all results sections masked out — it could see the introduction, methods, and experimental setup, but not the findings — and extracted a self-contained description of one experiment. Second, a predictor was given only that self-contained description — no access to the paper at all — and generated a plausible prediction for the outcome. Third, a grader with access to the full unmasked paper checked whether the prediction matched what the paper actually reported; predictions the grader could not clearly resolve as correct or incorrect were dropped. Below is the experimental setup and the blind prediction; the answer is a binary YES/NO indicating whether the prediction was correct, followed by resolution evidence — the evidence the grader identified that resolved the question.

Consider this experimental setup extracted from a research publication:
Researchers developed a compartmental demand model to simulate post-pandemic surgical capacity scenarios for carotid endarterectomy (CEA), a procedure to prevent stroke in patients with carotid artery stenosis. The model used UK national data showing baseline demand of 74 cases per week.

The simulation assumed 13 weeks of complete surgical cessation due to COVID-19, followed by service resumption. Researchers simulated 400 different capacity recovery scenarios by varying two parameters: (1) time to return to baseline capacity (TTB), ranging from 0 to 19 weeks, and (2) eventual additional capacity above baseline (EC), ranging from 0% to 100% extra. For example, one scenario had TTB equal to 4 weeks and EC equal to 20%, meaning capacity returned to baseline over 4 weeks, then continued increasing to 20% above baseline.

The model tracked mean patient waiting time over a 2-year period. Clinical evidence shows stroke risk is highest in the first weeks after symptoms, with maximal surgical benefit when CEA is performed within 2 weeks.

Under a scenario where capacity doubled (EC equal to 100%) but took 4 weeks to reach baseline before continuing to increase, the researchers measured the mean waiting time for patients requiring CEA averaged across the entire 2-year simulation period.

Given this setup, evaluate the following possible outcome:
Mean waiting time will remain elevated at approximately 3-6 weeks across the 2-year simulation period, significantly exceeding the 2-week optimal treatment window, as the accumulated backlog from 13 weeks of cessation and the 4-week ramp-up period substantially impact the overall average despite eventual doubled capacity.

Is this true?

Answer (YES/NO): NO